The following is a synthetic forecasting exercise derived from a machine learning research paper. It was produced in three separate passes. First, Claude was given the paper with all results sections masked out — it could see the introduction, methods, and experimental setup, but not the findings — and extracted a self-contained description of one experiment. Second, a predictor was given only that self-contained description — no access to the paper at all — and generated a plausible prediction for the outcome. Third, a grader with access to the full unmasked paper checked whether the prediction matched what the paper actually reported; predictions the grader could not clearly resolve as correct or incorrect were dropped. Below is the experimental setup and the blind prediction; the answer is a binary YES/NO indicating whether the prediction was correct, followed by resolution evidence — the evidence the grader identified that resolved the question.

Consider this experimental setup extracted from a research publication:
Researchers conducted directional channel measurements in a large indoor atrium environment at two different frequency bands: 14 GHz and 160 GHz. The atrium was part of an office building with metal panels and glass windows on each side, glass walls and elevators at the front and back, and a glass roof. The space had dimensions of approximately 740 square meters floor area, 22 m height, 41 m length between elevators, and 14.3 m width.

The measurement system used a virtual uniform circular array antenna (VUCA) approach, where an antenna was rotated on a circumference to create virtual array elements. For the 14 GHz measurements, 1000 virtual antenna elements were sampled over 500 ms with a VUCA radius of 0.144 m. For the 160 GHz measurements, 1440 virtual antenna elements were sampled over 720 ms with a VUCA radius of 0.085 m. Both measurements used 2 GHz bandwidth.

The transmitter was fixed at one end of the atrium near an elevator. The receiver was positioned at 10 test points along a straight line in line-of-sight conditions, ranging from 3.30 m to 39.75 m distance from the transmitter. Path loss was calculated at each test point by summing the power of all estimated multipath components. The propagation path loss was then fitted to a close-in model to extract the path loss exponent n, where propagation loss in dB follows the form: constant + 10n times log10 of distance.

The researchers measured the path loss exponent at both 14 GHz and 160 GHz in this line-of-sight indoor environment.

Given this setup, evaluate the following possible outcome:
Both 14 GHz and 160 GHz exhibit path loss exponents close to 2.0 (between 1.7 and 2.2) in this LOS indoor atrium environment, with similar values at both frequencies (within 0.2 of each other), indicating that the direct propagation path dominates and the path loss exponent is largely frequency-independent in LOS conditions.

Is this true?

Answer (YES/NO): NO